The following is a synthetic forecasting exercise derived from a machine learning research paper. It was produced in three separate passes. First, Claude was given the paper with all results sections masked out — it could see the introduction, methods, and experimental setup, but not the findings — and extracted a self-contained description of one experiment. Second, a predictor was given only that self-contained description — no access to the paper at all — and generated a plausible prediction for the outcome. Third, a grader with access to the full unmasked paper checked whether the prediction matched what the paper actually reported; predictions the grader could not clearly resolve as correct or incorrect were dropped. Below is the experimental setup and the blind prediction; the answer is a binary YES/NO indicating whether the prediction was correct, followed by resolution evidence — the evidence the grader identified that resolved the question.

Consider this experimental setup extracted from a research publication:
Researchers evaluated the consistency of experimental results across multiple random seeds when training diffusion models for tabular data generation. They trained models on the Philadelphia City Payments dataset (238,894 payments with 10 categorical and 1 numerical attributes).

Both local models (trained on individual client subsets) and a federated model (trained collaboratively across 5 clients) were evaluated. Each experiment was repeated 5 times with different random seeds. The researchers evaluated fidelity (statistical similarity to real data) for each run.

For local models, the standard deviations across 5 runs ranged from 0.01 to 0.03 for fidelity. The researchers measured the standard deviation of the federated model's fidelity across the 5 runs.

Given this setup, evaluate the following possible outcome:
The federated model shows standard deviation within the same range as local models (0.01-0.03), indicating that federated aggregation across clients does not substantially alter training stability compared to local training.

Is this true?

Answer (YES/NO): YES